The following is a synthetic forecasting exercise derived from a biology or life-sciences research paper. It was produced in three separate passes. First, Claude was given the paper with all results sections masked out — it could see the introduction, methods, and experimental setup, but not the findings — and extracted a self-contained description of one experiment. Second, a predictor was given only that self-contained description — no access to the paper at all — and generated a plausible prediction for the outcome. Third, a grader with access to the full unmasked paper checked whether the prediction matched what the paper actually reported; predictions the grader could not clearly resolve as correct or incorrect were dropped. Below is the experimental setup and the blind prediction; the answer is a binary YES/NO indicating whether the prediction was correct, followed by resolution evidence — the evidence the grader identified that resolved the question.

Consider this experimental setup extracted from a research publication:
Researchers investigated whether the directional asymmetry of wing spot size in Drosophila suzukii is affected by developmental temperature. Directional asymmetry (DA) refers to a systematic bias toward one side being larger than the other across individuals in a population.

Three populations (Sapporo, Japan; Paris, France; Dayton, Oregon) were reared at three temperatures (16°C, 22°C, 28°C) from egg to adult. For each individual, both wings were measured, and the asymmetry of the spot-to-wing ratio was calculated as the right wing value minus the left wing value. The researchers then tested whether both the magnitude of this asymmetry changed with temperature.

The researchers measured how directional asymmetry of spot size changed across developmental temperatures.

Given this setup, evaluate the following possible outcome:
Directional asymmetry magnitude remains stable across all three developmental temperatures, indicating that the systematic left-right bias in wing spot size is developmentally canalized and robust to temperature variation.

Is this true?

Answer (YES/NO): NO